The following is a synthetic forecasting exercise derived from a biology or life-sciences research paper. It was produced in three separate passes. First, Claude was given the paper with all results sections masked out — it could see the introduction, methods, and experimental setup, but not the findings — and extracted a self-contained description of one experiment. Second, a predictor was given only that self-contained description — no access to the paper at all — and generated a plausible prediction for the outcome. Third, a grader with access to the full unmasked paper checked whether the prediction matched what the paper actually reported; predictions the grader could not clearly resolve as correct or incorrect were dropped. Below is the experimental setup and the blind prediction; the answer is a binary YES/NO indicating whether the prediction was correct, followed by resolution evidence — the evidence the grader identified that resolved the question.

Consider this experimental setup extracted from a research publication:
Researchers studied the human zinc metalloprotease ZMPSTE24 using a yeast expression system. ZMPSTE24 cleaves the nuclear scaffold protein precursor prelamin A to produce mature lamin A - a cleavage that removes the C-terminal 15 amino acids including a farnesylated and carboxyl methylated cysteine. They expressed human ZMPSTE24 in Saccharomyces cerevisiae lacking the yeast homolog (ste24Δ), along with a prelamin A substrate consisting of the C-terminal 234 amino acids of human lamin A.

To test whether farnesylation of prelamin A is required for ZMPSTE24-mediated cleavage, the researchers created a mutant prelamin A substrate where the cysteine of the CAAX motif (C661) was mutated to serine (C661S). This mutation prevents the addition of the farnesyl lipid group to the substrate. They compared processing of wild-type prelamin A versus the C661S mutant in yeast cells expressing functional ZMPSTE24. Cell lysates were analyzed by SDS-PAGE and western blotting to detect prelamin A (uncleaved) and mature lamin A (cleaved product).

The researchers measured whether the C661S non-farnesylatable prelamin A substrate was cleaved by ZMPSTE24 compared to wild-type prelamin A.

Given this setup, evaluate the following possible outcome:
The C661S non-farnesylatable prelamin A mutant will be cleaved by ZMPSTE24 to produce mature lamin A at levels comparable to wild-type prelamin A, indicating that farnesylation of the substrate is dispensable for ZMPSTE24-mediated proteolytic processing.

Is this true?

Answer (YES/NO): NO